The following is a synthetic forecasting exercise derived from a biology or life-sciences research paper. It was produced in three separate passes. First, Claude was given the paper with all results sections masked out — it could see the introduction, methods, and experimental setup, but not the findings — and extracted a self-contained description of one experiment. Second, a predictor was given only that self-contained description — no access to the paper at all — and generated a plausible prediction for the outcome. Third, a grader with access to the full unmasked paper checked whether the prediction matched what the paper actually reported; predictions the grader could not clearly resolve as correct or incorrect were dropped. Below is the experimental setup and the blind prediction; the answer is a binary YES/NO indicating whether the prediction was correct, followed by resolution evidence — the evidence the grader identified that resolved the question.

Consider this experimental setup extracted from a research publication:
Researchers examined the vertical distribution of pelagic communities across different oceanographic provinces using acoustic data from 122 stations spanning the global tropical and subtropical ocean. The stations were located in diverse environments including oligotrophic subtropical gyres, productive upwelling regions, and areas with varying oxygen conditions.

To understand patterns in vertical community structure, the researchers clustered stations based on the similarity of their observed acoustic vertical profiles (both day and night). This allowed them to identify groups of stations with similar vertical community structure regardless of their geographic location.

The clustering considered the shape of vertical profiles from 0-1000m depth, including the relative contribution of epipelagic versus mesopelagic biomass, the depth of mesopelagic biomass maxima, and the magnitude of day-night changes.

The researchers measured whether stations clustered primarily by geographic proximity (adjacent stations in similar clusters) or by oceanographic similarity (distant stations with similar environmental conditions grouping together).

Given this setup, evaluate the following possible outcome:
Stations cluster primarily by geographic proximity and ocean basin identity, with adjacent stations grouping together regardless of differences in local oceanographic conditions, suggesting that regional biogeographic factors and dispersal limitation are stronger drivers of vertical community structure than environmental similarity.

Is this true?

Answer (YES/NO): NO